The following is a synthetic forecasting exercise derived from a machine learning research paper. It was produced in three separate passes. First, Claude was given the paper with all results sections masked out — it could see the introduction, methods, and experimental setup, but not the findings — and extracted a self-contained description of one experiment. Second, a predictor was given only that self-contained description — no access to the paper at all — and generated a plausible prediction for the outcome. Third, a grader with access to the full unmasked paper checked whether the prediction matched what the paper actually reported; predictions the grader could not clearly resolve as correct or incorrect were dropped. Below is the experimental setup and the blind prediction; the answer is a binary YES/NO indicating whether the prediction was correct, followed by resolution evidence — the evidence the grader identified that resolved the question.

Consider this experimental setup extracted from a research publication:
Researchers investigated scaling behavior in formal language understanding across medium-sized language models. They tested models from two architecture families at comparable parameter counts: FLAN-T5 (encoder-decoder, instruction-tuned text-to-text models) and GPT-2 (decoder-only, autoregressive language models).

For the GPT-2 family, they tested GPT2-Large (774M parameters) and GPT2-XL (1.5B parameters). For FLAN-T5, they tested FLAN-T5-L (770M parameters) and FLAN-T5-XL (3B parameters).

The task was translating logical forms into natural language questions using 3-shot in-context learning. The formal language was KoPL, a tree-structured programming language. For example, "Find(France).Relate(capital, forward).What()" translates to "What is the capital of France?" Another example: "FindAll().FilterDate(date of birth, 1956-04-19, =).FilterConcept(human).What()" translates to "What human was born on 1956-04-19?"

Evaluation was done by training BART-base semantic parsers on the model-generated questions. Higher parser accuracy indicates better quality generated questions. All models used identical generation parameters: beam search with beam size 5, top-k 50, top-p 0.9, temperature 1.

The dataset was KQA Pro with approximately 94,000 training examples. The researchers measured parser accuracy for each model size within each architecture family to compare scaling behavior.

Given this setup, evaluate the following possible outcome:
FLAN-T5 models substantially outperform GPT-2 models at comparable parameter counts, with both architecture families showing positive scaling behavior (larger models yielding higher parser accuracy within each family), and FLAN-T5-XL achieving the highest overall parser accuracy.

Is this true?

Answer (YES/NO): NO